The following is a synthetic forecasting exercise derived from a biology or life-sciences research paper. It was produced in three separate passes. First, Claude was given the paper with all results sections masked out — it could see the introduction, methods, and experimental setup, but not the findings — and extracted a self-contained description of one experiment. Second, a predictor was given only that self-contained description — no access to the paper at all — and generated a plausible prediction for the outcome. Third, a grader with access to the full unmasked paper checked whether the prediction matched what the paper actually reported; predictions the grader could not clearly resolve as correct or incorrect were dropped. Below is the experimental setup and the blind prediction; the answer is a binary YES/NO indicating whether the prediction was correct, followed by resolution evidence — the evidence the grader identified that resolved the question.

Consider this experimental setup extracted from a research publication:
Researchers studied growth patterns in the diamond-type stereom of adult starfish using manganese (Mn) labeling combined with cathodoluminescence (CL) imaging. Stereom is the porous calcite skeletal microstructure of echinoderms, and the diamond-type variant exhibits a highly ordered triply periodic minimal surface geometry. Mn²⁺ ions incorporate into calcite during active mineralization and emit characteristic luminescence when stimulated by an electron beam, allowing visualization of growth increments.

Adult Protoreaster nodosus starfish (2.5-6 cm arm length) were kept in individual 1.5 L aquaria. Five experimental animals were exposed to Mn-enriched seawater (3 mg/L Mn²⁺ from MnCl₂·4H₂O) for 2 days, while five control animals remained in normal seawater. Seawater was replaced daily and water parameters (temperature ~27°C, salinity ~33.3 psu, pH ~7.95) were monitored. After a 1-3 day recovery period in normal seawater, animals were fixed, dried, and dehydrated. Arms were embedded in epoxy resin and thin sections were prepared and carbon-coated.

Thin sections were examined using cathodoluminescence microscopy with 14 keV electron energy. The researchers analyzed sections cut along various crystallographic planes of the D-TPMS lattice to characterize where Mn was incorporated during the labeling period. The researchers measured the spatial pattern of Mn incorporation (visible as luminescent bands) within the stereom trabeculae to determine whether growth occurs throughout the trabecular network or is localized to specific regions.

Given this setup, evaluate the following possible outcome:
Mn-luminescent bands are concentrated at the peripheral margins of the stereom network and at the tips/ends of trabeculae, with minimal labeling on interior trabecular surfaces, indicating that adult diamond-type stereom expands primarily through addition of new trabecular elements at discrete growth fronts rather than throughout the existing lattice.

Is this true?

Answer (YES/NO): NO